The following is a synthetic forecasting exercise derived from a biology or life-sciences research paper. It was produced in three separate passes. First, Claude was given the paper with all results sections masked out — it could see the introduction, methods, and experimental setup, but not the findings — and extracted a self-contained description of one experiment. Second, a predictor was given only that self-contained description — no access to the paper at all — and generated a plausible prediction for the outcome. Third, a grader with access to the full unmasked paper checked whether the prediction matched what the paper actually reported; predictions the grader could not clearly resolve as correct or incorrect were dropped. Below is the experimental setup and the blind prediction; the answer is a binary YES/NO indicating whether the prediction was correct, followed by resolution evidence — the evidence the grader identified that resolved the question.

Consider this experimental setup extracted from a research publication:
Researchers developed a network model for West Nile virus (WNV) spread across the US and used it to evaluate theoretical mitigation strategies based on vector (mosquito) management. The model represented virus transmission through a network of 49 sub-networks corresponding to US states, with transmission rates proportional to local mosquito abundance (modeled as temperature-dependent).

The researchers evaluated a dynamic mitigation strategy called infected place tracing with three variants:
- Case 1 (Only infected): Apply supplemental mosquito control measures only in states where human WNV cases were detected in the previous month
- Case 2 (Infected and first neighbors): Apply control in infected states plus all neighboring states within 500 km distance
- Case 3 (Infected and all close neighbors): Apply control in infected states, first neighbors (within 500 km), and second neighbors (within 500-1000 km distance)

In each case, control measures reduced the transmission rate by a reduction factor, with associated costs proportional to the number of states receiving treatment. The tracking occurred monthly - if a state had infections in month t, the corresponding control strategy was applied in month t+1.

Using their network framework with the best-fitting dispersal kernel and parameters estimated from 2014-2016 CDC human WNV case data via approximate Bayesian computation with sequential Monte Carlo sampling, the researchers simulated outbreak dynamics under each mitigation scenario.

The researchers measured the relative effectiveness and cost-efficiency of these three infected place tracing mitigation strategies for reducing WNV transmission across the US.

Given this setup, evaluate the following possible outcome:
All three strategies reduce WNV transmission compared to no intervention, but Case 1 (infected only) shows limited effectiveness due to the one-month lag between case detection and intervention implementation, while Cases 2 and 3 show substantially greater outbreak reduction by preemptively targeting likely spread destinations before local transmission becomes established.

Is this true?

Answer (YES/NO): NO